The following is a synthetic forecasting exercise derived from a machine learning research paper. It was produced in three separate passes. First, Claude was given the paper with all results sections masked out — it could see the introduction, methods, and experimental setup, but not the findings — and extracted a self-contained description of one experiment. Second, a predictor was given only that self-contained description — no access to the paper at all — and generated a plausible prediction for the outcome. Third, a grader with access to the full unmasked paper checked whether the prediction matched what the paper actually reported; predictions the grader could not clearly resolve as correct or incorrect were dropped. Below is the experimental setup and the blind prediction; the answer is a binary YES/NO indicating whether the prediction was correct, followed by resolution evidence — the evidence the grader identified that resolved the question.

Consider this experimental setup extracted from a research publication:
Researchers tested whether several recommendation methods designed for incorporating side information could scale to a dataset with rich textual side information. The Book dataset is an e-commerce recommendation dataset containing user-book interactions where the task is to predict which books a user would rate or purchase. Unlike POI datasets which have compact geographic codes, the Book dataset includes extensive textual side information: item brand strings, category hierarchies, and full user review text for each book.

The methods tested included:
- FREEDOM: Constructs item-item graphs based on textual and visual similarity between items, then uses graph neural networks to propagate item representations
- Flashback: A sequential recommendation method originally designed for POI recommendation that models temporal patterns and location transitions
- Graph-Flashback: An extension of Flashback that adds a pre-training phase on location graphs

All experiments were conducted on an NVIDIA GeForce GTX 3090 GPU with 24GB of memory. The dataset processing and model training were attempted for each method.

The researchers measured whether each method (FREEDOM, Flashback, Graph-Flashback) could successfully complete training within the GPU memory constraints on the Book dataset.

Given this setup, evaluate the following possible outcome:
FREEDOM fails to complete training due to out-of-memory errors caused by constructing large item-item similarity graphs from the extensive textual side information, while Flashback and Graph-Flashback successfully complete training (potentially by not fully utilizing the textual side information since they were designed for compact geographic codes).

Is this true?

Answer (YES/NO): NO